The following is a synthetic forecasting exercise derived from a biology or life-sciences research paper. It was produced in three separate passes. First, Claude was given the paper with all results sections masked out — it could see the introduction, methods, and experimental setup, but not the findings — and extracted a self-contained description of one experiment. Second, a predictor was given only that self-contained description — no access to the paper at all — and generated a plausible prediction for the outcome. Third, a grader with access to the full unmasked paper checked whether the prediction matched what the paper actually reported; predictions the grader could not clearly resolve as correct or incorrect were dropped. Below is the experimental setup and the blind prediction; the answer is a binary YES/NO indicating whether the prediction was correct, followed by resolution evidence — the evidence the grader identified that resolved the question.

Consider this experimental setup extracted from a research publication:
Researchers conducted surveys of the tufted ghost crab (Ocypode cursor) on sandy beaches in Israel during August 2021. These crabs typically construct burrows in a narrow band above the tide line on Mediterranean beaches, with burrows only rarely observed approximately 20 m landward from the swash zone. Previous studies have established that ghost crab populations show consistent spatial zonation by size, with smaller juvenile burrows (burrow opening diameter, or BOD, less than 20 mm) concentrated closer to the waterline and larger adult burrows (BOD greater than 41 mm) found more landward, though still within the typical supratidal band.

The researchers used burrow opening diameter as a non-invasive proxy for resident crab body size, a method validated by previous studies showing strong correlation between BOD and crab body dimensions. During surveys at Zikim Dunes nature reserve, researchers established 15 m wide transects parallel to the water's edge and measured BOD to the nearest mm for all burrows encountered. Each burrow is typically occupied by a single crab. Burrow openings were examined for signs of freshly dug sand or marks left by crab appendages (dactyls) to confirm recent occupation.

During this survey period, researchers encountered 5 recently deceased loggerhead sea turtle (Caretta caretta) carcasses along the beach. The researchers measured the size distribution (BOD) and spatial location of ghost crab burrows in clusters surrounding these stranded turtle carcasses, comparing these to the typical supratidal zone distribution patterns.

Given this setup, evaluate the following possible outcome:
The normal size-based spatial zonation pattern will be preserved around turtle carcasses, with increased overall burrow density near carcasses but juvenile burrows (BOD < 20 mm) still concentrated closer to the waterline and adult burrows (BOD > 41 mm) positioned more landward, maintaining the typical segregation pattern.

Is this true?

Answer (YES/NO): NO